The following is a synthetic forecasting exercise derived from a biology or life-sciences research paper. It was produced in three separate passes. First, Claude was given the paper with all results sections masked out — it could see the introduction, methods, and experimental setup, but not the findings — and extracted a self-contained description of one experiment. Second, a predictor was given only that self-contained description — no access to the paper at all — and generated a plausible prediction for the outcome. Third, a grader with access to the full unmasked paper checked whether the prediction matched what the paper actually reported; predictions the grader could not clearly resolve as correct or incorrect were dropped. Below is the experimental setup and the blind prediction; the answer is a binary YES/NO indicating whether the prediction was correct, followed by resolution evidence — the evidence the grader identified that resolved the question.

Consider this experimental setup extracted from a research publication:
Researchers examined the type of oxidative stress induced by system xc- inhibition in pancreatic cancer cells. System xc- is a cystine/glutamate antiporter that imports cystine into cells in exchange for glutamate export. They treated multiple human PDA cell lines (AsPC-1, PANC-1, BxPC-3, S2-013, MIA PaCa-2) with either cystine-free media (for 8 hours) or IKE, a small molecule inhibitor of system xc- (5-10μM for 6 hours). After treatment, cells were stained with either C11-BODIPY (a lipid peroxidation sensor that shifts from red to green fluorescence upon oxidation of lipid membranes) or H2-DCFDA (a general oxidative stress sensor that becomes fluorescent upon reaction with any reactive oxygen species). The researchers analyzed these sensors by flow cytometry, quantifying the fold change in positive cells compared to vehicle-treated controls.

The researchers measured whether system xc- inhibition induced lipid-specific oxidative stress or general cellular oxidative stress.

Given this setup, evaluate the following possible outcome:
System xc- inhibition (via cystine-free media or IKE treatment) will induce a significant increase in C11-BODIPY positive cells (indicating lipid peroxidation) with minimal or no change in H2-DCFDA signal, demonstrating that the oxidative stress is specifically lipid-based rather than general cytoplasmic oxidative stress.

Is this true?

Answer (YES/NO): YES